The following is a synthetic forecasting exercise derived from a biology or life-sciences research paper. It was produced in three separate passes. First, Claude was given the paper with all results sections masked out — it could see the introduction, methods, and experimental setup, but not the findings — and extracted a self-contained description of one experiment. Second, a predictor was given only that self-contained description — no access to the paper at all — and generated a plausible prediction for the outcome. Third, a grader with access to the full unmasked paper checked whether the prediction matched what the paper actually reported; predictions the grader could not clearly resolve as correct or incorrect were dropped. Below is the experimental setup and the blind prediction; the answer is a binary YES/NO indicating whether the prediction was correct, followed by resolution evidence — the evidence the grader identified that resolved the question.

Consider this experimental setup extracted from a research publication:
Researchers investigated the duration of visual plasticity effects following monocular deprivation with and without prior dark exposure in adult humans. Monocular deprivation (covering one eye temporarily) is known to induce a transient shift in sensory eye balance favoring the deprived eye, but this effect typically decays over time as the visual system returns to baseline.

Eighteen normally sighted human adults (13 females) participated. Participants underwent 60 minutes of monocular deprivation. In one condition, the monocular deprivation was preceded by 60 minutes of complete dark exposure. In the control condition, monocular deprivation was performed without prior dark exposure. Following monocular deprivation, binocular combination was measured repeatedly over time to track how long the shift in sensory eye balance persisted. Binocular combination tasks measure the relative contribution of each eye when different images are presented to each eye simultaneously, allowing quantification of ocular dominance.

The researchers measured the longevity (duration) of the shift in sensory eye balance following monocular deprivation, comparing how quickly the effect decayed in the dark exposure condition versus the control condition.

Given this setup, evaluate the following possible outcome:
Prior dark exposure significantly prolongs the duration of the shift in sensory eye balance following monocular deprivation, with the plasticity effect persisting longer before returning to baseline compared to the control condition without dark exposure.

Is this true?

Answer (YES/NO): YES